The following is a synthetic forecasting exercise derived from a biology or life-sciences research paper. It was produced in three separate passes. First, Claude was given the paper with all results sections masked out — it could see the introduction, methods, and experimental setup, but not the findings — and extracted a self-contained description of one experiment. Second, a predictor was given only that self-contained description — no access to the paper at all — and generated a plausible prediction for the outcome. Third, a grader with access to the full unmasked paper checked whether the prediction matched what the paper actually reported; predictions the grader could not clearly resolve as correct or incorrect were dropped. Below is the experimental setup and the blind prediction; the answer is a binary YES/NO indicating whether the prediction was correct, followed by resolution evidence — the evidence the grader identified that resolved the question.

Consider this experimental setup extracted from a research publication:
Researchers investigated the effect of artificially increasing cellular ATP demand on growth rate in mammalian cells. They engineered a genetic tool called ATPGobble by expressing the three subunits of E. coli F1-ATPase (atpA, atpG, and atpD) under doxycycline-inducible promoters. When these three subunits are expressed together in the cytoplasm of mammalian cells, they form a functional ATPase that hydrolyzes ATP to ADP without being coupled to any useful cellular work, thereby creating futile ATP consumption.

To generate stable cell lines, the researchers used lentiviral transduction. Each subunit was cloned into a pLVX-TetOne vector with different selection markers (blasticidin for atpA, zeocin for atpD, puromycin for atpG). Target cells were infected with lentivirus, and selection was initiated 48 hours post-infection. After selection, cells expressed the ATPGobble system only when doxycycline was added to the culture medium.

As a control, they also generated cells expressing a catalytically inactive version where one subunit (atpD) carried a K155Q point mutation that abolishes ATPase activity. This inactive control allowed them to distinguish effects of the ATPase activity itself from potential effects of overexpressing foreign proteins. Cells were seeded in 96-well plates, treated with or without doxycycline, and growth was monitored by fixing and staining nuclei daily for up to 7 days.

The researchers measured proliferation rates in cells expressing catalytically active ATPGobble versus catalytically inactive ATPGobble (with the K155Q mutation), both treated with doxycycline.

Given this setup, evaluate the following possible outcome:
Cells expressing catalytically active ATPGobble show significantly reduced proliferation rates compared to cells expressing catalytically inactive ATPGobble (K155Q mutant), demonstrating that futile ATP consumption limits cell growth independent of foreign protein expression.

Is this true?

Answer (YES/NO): YES